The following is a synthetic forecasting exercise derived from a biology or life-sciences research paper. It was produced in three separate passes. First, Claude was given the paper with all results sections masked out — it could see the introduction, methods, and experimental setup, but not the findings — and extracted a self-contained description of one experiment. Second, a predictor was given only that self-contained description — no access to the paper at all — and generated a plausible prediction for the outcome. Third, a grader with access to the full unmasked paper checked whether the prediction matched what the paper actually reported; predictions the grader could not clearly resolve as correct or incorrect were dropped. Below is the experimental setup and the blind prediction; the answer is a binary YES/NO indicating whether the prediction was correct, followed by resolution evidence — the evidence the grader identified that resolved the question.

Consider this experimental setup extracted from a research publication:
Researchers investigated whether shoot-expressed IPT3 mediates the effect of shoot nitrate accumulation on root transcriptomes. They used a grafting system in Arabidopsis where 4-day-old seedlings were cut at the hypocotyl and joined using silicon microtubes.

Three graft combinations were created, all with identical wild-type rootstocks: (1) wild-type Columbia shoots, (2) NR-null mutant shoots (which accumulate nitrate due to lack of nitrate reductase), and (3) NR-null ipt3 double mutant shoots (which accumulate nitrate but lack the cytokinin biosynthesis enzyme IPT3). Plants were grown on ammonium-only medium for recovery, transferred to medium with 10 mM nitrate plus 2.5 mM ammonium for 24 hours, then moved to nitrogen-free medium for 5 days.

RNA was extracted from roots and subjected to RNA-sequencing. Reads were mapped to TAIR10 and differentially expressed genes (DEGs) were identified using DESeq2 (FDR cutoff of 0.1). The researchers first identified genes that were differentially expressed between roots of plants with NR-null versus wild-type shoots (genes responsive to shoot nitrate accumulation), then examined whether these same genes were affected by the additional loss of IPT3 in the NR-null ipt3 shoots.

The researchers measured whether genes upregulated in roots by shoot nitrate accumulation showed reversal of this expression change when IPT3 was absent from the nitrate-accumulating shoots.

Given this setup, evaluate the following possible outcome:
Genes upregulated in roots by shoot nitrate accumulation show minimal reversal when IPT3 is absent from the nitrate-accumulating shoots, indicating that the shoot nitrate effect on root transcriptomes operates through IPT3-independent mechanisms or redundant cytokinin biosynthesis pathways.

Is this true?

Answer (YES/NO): NO